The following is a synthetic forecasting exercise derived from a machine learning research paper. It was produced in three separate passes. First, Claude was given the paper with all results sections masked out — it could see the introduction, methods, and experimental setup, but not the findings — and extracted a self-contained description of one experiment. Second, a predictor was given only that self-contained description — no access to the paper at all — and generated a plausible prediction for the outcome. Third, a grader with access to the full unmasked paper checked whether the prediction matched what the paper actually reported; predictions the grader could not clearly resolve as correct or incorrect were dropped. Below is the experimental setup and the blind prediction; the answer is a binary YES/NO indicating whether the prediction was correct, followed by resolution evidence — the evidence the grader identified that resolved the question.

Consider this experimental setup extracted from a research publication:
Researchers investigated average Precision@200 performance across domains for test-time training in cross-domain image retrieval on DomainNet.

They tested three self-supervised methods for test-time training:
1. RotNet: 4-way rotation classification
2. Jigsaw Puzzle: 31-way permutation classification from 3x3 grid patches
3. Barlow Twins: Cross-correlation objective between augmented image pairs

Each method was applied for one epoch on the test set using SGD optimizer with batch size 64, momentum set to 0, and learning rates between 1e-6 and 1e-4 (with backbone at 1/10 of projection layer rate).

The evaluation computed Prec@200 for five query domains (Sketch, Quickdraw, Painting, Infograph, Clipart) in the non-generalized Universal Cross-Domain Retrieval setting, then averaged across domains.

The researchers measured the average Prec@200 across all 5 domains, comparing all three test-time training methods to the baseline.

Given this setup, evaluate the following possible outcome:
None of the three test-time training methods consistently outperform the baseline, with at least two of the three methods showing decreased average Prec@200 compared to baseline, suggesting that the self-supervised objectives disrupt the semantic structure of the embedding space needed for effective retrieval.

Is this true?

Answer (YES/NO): NO